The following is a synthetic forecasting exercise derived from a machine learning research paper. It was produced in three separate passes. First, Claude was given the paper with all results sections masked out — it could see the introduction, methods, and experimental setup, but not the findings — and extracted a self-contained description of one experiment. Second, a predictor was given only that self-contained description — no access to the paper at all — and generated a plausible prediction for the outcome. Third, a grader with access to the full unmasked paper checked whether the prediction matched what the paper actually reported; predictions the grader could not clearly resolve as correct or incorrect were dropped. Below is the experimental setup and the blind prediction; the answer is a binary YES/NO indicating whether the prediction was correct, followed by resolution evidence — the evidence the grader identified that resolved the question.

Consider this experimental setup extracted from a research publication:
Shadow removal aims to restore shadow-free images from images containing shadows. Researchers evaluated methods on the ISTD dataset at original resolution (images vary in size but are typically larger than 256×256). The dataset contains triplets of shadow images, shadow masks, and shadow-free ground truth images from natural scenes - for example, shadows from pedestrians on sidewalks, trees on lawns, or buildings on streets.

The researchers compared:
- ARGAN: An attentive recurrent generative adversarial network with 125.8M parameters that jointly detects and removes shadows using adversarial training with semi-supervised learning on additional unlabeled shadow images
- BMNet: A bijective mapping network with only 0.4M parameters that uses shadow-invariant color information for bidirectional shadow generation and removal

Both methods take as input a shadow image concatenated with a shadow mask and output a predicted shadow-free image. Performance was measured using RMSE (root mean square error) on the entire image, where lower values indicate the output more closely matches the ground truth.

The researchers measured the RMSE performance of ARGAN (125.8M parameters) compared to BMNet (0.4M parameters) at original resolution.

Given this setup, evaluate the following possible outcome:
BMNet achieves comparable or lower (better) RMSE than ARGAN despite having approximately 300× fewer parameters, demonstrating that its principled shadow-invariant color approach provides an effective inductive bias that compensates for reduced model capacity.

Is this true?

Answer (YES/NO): YES